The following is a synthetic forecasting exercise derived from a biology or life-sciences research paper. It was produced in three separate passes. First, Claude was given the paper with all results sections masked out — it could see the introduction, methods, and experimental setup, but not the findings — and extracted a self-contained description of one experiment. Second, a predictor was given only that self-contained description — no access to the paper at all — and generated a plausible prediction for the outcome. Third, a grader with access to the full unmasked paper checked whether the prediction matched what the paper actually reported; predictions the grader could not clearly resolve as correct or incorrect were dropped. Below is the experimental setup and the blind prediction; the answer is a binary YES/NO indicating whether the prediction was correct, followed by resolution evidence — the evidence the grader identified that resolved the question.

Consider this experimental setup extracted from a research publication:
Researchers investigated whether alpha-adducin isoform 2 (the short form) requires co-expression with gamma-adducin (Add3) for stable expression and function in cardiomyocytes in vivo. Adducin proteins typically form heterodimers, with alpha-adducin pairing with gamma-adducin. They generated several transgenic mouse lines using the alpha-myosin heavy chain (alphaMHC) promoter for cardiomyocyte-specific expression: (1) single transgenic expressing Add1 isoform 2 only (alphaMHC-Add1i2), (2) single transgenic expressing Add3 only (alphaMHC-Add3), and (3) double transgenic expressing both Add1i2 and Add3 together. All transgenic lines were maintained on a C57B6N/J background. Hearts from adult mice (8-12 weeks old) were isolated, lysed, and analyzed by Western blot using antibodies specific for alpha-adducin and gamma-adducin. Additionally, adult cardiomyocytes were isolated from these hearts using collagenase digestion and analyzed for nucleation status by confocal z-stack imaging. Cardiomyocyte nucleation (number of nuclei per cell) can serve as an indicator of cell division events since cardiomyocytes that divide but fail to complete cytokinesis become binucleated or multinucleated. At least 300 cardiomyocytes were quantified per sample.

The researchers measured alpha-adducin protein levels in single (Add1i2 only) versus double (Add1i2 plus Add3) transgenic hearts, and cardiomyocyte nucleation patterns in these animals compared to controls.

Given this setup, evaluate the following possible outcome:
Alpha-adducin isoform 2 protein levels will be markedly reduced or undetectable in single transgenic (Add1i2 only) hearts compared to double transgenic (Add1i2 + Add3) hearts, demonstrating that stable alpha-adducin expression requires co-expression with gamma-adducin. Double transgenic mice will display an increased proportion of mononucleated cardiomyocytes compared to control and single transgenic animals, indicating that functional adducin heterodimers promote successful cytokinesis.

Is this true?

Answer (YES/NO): NO